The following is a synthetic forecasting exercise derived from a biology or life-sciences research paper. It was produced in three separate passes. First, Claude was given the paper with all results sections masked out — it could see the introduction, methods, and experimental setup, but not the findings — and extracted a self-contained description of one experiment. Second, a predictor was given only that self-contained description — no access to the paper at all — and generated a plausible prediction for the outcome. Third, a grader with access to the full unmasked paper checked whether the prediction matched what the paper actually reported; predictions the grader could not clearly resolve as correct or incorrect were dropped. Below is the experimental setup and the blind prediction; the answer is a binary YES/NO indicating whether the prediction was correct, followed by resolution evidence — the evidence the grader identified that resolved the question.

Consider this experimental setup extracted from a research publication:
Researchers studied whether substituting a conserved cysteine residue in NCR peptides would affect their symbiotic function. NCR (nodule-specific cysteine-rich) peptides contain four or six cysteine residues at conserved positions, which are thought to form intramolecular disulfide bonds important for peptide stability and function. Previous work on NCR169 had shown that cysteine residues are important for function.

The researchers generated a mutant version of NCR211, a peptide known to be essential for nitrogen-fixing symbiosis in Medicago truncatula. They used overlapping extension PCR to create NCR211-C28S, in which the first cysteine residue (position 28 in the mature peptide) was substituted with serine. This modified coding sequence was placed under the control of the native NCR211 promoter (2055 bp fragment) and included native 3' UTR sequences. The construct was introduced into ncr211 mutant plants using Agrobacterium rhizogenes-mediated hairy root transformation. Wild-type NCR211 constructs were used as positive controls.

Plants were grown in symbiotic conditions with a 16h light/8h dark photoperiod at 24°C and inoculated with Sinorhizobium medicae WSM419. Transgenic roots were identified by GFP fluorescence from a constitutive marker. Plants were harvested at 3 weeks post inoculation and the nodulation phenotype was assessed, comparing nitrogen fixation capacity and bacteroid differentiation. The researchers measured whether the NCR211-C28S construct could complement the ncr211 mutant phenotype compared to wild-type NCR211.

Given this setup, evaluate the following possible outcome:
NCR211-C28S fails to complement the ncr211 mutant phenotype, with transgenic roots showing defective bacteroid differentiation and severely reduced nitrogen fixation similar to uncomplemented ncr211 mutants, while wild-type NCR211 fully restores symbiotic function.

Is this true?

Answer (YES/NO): YES